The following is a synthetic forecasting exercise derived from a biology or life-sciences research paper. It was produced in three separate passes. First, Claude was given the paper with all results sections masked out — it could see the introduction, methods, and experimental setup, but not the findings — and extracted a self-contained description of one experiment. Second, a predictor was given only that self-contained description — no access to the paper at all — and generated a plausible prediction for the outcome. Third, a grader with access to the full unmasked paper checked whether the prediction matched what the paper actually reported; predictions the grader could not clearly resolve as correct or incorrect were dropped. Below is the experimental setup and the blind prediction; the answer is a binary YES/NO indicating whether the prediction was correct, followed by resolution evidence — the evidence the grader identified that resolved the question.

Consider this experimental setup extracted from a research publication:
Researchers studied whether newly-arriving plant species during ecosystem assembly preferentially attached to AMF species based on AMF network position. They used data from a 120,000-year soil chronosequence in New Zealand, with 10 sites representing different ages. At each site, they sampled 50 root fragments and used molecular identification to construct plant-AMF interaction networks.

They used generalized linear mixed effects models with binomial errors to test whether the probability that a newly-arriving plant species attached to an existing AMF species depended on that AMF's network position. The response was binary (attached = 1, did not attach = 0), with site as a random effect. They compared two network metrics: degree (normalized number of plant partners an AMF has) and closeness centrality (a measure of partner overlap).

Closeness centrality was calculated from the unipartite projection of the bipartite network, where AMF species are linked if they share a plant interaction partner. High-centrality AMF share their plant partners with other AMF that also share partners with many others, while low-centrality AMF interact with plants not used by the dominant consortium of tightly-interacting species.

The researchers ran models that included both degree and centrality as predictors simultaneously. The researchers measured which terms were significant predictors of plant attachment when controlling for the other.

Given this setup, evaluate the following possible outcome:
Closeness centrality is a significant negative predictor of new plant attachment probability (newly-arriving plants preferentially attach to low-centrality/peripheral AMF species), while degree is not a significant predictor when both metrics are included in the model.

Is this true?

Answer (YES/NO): NO